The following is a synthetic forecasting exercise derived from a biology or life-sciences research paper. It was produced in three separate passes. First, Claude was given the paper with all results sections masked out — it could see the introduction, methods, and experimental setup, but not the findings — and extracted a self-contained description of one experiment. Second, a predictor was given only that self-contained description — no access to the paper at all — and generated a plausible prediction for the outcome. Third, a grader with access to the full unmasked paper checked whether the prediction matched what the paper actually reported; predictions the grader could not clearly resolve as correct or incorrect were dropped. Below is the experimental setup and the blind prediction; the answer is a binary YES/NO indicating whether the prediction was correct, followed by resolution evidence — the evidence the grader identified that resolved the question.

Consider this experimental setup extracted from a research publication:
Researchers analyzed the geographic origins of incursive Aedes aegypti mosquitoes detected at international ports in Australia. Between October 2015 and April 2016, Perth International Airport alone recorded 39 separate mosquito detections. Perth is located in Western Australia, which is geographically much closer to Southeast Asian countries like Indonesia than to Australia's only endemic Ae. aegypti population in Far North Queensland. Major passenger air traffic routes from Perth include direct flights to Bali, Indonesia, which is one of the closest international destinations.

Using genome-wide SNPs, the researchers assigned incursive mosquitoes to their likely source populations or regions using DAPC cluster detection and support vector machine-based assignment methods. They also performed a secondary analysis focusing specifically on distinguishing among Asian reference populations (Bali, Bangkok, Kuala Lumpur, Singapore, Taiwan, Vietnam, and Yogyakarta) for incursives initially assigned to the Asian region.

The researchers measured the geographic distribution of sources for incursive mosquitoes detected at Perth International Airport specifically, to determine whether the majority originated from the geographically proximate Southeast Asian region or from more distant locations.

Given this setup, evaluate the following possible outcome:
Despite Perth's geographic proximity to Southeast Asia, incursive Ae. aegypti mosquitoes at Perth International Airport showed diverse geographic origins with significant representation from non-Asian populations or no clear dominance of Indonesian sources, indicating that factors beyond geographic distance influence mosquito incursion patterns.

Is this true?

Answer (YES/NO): NO